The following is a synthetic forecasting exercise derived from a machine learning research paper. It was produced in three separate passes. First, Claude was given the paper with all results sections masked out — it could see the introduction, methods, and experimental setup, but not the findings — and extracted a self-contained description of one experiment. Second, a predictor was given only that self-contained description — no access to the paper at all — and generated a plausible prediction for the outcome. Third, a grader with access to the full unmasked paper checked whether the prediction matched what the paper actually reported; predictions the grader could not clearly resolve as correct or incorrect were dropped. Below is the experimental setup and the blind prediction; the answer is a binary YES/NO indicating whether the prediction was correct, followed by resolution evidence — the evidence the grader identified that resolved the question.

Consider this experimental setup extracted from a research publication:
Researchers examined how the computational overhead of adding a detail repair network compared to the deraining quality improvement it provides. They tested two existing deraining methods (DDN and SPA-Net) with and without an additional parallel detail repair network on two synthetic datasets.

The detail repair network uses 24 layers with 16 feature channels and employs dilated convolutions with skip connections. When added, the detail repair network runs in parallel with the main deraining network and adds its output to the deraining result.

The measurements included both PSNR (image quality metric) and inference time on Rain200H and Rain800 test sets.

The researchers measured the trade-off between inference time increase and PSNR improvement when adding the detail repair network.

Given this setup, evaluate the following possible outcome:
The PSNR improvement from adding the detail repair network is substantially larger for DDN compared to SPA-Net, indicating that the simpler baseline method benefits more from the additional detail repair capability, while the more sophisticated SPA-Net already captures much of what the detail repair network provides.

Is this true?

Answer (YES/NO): NO